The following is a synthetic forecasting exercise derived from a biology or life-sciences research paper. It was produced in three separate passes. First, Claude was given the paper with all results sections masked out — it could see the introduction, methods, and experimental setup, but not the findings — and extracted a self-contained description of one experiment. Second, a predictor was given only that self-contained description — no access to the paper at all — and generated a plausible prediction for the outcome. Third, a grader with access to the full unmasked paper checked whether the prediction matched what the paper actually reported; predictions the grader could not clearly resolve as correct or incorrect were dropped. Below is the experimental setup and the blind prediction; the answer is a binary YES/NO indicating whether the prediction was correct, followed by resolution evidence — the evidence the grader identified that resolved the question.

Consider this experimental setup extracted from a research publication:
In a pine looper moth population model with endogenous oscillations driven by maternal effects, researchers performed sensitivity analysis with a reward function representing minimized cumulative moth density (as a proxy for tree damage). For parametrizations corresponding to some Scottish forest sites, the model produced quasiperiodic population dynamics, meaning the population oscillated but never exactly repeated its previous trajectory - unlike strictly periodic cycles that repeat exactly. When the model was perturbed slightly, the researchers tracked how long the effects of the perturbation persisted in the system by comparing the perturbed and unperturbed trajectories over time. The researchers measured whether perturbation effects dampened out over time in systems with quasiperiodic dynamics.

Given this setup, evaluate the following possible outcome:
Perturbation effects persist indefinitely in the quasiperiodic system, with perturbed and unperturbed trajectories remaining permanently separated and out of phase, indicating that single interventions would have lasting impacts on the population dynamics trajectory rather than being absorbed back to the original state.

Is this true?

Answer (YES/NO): YES